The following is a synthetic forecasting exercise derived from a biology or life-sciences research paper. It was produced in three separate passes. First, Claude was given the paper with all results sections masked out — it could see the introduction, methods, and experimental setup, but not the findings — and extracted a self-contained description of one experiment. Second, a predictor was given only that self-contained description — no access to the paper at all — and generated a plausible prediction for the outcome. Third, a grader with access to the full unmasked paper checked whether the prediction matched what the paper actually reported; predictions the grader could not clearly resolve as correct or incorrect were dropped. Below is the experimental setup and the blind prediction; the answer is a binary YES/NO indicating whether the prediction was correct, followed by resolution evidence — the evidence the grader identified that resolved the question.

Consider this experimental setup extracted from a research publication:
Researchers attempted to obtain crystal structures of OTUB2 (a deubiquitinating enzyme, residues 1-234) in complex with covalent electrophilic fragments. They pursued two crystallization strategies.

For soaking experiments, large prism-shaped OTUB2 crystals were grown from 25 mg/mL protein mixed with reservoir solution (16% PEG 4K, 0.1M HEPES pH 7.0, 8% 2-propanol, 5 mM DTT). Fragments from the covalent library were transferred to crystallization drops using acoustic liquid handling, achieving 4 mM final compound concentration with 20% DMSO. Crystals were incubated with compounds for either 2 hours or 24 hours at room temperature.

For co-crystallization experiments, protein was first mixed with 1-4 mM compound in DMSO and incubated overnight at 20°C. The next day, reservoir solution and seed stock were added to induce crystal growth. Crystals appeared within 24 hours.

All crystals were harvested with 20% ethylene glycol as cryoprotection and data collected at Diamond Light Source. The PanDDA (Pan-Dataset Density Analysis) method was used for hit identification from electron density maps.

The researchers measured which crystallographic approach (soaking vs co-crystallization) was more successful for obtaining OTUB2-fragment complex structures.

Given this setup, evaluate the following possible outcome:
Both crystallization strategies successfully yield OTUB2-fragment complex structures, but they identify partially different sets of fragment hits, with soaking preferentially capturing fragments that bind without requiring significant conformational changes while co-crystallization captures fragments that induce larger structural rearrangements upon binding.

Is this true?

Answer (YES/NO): NO